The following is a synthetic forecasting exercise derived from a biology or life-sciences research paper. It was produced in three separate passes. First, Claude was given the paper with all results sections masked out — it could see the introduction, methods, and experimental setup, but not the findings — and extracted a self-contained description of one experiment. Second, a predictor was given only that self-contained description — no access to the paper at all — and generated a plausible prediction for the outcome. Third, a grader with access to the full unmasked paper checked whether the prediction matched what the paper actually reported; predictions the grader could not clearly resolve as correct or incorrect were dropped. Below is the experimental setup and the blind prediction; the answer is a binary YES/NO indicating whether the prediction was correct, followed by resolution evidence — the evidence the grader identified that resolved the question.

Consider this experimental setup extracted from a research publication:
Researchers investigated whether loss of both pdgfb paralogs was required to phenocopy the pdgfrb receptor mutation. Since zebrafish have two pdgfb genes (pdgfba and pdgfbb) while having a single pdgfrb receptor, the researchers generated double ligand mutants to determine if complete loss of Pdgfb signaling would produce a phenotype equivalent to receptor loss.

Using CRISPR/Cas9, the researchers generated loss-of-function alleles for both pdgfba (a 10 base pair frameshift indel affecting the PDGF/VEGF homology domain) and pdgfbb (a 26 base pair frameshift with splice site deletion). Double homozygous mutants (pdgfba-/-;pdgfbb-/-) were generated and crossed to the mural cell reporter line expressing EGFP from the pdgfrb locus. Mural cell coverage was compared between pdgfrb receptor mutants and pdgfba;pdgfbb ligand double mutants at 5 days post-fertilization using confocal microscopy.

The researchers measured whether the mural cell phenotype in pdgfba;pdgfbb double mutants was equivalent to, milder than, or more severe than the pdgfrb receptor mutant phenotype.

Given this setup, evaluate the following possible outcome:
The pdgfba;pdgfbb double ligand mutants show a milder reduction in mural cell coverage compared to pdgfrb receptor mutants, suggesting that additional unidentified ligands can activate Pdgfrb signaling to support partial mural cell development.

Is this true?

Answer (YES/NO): NO